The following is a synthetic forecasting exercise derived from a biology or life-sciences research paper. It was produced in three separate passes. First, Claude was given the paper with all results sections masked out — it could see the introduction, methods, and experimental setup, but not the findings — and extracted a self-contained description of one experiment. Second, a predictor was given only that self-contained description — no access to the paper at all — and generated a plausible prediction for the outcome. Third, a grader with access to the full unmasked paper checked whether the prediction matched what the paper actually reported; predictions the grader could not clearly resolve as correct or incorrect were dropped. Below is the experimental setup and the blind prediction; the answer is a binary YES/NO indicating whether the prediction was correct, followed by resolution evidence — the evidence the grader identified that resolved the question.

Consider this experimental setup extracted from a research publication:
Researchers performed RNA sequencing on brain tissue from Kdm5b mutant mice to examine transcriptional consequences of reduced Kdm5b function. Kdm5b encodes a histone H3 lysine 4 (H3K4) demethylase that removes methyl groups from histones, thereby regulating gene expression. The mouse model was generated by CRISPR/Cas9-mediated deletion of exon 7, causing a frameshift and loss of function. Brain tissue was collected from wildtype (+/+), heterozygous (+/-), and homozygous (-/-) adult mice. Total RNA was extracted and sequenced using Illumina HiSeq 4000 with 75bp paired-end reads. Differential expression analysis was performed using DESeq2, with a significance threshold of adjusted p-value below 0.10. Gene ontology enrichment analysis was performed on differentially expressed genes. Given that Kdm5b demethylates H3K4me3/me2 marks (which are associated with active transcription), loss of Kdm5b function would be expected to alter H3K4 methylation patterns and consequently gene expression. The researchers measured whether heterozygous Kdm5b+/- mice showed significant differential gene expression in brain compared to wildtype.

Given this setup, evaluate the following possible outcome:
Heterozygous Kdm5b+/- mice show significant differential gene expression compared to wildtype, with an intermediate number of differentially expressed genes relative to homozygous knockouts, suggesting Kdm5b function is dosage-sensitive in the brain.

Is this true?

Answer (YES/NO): YES